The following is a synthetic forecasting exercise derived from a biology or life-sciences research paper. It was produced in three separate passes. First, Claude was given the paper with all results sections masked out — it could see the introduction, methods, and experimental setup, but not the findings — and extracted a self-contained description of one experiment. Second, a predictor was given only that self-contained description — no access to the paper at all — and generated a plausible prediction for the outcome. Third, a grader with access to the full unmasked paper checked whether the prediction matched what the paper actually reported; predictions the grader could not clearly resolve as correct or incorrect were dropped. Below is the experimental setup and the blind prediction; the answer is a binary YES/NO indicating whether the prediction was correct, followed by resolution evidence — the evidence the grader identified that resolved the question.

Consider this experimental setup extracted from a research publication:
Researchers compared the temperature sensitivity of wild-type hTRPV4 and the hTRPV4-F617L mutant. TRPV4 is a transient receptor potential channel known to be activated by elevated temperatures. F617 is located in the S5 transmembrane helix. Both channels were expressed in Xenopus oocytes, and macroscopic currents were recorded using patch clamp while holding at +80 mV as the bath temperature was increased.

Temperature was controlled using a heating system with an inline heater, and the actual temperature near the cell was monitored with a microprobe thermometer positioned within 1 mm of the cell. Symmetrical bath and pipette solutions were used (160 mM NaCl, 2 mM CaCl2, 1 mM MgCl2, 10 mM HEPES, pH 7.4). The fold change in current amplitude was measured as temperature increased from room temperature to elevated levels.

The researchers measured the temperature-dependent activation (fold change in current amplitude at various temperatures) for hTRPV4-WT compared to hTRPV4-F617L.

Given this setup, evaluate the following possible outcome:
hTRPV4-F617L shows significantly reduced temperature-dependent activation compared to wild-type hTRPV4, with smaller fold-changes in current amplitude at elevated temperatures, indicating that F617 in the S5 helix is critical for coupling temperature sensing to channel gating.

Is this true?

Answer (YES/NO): YES